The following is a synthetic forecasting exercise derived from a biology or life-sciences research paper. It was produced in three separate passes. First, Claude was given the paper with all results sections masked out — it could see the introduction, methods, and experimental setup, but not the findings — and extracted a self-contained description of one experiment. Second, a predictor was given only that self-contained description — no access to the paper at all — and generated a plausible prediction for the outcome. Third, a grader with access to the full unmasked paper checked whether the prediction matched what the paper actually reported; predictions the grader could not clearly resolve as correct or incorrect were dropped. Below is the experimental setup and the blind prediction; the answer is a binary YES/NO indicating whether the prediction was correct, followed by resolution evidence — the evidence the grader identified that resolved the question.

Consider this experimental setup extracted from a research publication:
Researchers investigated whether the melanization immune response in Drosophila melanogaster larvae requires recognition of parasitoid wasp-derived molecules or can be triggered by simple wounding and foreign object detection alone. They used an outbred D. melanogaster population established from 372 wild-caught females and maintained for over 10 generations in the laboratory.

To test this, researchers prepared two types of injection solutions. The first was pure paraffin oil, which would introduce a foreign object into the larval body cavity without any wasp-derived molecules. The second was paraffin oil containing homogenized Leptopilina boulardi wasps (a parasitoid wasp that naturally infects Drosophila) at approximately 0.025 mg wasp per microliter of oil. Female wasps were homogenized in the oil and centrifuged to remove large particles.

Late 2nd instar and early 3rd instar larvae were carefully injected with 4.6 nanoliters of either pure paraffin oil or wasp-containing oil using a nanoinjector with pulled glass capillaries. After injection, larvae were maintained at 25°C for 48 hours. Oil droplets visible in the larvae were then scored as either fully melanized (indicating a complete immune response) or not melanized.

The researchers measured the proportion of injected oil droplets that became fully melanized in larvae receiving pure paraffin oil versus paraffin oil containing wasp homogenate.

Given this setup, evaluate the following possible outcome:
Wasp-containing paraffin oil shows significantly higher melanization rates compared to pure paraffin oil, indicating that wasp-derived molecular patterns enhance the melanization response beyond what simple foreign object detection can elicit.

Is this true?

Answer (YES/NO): YES